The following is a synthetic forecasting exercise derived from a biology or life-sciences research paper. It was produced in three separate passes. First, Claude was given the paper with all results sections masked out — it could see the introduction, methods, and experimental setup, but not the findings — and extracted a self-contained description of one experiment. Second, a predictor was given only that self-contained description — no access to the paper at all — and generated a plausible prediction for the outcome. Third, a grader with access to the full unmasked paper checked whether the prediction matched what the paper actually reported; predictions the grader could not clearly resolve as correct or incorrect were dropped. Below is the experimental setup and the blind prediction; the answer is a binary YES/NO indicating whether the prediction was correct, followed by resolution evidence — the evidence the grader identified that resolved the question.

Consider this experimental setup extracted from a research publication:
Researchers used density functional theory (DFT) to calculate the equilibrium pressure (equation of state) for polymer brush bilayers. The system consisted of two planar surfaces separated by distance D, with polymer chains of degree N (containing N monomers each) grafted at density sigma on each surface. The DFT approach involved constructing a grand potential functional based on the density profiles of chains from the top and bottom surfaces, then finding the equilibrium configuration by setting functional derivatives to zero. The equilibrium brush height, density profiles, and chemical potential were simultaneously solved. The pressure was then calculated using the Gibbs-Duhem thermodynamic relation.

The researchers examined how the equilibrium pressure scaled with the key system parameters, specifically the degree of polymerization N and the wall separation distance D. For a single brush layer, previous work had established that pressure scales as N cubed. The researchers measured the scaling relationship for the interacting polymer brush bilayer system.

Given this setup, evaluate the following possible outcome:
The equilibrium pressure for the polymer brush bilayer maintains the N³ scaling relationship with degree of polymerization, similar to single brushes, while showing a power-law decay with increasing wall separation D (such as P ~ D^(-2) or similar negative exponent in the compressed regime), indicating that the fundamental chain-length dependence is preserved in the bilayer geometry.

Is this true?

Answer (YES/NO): NO